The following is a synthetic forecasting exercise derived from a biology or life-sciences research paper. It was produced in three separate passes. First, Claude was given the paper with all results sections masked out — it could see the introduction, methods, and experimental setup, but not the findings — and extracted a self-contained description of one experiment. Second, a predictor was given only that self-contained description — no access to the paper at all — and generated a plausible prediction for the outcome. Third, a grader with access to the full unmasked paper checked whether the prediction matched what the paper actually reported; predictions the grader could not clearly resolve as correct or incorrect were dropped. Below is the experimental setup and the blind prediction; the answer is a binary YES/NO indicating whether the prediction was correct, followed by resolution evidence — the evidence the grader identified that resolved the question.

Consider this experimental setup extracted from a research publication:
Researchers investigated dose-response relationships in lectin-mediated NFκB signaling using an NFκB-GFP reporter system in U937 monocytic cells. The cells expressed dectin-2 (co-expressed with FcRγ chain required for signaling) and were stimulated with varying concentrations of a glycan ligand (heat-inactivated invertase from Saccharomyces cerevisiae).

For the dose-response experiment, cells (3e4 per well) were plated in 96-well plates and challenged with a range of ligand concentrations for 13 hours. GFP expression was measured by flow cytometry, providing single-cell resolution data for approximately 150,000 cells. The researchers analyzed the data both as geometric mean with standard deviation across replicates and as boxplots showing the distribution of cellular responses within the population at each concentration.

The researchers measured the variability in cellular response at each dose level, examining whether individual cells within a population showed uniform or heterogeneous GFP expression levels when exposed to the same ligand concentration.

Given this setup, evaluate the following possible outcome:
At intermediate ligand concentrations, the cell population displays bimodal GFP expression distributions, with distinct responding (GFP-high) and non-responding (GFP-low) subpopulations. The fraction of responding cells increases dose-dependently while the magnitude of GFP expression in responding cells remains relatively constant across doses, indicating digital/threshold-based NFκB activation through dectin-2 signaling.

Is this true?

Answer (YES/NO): NO